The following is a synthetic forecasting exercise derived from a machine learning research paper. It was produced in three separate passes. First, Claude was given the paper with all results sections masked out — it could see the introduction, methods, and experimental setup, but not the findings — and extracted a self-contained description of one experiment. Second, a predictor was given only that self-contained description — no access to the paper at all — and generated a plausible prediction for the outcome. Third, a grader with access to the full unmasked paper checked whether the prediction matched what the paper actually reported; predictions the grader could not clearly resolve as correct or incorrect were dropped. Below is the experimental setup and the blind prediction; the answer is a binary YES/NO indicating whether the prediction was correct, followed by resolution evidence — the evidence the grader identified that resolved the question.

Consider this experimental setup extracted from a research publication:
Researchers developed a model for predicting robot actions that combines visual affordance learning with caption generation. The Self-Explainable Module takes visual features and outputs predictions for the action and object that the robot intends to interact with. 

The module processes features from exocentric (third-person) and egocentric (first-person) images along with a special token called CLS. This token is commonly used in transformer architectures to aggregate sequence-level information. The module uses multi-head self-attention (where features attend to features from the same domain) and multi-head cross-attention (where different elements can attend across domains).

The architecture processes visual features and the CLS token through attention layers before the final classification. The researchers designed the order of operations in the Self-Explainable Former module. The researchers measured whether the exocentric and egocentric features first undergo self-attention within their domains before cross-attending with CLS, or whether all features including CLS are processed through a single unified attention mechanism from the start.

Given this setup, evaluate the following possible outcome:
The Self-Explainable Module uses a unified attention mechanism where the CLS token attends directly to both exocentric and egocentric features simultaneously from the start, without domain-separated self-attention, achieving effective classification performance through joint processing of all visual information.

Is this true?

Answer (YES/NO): NO